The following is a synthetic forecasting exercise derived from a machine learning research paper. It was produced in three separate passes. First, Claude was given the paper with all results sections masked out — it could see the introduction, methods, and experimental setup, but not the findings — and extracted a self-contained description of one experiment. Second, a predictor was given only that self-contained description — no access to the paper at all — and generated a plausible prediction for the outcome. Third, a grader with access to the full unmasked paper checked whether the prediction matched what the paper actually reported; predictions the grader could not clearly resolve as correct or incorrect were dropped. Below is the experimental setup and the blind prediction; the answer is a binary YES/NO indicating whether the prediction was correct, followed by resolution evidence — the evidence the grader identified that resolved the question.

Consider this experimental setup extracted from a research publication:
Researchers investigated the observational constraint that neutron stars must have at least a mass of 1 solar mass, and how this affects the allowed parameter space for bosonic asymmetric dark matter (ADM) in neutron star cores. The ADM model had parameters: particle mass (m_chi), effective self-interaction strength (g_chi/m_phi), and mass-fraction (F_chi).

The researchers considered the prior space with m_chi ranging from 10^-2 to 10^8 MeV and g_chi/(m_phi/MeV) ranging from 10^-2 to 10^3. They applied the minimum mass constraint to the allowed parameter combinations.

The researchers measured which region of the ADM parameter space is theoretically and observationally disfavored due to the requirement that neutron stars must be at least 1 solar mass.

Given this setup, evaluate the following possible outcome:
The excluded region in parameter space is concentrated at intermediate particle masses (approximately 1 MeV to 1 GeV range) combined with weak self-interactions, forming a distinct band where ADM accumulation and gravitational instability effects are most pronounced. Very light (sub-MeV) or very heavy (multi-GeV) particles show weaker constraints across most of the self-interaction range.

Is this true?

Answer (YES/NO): NO